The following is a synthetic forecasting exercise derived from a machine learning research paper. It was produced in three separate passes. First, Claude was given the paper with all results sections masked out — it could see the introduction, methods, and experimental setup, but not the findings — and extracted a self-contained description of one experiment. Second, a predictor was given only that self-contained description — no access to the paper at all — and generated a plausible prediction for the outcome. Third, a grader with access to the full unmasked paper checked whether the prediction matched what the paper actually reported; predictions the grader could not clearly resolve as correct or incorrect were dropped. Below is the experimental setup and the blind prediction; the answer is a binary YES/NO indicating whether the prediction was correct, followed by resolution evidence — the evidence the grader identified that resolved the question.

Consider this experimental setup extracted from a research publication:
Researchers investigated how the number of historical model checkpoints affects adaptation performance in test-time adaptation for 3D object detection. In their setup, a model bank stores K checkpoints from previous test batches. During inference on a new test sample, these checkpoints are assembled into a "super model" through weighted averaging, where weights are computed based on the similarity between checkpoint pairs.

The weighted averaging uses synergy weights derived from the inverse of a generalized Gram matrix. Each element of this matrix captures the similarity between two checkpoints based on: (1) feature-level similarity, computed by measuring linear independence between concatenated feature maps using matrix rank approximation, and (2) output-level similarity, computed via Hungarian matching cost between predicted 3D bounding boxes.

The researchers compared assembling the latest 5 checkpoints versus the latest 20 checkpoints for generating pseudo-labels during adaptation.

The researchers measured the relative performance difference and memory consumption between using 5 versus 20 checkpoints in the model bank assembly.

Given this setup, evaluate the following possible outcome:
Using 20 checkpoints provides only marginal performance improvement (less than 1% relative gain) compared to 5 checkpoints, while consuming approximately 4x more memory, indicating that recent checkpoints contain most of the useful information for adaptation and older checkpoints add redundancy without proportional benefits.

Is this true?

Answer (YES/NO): NO